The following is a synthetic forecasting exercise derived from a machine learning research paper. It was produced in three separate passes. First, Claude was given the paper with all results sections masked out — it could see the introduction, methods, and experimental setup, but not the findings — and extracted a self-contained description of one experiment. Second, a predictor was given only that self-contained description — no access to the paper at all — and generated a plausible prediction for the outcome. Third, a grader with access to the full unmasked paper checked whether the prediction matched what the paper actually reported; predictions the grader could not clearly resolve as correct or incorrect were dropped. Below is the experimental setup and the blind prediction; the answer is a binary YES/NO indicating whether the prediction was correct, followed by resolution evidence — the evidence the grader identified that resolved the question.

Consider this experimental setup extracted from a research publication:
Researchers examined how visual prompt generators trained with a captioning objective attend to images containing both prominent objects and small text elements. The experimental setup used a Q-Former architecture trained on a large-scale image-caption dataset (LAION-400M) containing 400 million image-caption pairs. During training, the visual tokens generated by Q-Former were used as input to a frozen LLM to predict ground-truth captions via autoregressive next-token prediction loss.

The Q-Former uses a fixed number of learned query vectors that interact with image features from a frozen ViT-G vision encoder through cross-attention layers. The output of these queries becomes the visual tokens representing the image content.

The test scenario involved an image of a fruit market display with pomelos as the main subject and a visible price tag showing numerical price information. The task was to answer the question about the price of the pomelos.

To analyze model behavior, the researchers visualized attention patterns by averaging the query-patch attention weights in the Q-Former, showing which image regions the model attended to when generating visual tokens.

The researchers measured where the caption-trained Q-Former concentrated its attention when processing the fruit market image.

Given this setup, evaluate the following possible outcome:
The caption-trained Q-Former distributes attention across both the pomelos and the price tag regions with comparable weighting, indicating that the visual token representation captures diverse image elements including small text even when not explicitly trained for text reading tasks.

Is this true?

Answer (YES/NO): NO